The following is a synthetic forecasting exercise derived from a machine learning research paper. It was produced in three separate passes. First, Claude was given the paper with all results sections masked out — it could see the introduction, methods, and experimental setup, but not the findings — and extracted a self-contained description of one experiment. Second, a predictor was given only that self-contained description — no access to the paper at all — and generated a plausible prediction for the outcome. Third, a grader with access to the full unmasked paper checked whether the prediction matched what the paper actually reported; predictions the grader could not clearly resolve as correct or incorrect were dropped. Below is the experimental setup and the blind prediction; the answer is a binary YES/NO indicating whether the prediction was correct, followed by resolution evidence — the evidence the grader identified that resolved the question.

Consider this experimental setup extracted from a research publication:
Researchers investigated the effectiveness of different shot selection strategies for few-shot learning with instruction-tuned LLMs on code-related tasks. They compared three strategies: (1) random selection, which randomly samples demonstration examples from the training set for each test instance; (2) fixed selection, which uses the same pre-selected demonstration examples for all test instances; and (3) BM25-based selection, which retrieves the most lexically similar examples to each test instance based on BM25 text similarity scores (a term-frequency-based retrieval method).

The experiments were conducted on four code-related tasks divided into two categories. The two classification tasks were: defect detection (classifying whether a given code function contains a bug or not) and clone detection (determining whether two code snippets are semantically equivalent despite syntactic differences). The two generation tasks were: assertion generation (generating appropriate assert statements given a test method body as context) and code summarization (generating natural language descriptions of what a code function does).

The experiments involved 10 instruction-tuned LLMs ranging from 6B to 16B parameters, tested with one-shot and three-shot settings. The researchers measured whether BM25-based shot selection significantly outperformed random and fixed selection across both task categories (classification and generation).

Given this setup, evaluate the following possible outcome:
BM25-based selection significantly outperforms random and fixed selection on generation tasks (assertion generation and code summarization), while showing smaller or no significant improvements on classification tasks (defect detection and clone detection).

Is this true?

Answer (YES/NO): YES